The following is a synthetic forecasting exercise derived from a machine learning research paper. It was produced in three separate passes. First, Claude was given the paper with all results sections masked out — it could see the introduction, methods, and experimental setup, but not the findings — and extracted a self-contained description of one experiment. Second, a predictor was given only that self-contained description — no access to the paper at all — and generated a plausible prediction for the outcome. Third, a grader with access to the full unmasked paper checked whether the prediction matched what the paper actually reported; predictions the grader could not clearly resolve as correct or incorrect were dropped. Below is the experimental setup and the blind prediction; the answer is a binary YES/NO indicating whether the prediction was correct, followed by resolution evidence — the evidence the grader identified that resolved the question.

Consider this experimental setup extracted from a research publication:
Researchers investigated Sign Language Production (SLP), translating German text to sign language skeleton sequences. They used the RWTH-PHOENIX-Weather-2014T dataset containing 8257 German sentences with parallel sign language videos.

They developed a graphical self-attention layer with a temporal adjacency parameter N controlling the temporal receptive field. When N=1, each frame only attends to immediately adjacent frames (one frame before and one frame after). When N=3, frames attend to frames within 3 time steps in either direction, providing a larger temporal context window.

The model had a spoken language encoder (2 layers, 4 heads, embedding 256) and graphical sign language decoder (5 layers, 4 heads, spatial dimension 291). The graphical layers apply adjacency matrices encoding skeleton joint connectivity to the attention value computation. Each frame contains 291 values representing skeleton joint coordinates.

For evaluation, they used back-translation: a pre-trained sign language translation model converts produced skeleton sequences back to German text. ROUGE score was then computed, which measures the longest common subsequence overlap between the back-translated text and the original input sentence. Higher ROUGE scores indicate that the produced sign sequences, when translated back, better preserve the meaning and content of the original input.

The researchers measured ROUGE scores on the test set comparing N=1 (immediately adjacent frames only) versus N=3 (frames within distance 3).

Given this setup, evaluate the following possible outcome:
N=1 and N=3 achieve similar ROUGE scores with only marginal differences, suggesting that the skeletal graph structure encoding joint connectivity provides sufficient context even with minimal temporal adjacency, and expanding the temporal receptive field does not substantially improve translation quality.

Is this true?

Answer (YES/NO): YES